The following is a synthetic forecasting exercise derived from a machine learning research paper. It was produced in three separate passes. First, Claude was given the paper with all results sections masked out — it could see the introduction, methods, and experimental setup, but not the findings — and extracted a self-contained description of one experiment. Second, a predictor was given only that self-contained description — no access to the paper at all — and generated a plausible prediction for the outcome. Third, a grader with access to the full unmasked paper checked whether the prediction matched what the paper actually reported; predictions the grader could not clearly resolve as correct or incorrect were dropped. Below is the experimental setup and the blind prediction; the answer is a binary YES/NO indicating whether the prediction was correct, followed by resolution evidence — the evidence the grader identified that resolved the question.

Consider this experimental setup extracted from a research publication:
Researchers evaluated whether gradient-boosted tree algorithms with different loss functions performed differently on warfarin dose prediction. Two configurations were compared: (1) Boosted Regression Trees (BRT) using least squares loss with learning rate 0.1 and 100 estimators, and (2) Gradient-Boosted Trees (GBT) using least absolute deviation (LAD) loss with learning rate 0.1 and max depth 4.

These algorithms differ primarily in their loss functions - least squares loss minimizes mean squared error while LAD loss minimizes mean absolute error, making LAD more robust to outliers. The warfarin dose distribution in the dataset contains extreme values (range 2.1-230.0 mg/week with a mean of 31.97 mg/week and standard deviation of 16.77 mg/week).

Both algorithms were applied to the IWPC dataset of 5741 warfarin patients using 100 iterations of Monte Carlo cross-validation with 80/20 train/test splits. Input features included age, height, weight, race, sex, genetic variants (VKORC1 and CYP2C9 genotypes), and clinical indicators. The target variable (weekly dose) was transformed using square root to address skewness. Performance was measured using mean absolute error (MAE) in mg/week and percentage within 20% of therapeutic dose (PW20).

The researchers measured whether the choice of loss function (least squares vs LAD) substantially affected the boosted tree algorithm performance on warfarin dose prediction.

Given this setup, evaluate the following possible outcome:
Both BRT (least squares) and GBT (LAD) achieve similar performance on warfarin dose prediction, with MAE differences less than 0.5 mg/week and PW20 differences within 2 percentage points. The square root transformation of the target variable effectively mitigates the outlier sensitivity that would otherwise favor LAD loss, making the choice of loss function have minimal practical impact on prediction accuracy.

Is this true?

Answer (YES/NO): YES